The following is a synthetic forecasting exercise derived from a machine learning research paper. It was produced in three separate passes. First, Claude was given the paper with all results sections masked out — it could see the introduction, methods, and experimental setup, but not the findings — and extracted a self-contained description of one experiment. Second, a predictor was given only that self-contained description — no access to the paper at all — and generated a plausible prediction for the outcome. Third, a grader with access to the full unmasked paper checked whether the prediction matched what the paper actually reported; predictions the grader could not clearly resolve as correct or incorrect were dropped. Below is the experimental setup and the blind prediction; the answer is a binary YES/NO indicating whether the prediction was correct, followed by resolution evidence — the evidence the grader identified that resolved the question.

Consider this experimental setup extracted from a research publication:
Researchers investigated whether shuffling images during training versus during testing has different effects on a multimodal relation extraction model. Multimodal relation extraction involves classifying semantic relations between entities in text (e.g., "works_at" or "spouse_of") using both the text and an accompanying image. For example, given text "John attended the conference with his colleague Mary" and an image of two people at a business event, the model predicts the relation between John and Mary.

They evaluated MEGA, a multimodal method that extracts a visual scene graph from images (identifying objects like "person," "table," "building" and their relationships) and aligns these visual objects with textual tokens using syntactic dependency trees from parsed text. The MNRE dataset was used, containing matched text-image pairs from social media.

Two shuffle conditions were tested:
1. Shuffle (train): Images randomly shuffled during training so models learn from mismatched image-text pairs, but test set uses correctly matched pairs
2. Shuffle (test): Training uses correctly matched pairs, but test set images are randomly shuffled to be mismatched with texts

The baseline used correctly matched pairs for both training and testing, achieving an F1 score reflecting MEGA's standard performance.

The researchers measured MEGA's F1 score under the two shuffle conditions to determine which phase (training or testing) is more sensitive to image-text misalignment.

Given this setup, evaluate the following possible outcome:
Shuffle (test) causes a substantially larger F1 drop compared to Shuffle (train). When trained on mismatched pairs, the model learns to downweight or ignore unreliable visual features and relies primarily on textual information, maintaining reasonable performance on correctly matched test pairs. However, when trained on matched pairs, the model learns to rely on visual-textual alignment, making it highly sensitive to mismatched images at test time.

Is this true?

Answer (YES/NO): NO